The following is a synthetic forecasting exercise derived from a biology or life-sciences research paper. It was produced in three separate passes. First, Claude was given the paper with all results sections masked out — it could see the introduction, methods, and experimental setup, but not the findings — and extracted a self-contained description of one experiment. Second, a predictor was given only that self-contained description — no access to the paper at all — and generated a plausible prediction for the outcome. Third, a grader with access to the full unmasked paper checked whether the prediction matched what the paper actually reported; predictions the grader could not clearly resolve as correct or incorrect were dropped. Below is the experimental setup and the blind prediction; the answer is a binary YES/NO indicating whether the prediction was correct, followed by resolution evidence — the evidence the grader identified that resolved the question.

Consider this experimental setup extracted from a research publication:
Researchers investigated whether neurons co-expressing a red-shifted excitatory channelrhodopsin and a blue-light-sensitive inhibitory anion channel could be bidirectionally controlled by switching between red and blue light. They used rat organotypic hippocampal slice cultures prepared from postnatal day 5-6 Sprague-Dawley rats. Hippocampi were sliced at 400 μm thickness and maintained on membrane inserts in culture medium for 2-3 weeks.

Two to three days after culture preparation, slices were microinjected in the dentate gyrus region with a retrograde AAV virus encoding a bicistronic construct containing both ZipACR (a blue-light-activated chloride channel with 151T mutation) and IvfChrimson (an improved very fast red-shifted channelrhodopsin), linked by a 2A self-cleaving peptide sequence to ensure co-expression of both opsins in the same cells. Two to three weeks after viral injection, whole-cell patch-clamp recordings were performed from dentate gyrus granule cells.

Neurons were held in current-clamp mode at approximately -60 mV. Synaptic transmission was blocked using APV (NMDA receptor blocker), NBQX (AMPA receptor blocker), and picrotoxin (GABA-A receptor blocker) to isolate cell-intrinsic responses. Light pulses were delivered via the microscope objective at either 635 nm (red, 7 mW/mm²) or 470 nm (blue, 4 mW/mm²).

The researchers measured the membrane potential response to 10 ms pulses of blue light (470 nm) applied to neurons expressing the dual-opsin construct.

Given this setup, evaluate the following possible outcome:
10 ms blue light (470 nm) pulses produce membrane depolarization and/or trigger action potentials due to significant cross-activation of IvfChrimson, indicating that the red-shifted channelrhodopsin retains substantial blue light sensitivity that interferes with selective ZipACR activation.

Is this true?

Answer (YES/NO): NO